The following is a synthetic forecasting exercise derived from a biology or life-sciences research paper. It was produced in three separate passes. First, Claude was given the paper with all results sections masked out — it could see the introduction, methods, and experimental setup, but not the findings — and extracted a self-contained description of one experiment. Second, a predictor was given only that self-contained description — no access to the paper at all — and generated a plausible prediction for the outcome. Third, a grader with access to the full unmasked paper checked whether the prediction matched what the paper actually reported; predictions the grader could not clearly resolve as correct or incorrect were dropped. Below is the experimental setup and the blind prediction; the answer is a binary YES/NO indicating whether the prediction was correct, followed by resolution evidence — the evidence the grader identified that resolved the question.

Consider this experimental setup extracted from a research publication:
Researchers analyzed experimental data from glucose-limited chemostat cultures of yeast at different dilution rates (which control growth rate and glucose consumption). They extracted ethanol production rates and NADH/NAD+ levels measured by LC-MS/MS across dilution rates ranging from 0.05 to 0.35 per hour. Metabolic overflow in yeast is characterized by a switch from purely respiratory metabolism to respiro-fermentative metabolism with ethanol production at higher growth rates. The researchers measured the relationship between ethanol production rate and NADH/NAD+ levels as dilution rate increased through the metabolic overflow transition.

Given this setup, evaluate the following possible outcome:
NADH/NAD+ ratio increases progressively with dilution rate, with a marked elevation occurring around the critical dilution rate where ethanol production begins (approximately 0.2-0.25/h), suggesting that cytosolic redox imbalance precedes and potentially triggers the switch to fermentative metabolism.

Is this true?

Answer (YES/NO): NO